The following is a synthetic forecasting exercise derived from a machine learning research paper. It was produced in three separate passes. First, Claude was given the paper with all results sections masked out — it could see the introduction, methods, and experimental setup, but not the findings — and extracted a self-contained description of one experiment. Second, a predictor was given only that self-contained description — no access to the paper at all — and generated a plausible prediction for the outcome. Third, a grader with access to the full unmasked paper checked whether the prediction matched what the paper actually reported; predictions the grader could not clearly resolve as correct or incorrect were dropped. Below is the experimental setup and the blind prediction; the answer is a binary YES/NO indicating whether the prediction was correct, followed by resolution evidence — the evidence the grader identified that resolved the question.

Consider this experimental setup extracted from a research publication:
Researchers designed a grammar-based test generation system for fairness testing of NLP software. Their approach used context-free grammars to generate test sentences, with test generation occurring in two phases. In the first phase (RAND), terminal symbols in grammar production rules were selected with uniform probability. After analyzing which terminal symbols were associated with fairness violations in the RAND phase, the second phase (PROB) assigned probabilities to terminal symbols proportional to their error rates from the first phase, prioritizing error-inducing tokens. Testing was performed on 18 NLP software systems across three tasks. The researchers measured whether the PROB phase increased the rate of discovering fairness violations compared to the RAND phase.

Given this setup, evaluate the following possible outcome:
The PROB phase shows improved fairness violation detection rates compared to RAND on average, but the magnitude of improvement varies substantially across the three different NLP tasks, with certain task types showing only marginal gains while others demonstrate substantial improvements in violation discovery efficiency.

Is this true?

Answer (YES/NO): NO